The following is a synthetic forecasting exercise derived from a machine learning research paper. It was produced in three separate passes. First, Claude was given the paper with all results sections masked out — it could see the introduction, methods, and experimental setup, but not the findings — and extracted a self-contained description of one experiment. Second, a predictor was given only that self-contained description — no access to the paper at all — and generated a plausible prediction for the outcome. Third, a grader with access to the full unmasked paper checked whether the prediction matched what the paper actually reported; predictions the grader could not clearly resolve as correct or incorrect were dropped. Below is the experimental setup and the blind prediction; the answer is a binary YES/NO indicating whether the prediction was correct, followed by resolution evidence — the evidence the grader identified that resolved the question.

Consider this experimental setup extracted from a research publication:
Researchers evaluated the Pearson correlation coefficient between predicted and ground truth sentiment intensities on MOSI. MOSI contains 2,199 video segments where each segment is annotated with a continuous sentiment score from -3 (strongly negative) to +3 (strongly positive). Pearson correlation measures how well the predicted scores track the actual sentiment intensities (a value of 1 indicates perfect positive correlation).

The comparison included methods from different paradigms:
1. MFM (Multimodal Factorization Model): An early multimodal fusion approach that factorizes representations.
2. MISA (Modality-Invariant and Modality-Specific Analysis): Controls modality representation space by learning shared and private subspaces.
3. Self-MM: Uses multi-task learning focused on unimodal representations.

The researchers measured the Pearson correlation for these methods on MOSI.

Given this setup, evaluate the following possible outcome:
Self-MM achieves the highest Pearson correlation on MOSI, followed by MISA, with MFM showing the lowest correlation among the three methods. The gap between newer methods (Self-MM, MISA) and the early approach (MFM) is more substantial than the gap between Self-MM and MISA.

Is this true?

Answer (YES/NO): YES